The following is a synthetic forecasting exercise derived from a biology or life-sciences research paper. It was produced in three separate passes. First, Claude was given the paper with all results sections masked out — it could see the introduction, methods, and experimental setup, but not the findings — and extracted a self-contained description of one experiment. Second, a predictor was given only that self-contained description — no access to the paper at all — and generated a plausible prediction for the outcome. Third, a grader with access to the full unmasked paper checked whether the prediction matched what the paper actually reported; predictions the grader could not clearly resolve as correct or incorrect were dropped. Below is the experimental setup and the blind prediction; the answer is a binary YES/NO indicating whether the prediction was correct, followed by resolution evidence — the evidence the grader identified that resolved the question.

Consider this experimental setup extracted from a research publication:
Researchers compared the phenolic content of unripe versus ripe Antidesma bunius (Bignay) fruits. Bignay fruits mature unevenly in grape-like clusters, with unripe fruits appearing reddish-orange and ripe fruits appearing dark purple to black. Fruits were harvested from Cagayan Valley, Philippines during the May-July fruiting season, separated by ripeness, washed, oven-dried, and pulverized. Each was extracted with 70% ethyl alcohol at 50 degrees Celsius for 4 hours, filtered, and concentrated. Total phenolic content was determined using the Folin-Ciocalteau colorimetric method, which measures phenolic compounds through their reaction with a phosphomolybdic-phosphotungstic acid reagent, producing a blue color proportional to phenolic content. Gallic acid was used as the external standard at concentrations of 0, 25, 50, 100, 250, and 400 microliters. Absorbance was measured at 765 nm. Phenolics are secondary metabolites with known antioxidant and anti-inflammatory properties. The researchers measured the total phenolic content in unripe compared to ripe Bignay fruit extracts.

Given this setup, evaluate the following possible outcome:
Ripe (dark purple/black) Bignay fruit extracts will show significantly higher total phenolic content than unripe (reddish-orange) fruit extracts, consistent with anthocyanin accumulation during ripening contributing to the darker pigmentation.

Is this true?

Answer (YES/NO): NO